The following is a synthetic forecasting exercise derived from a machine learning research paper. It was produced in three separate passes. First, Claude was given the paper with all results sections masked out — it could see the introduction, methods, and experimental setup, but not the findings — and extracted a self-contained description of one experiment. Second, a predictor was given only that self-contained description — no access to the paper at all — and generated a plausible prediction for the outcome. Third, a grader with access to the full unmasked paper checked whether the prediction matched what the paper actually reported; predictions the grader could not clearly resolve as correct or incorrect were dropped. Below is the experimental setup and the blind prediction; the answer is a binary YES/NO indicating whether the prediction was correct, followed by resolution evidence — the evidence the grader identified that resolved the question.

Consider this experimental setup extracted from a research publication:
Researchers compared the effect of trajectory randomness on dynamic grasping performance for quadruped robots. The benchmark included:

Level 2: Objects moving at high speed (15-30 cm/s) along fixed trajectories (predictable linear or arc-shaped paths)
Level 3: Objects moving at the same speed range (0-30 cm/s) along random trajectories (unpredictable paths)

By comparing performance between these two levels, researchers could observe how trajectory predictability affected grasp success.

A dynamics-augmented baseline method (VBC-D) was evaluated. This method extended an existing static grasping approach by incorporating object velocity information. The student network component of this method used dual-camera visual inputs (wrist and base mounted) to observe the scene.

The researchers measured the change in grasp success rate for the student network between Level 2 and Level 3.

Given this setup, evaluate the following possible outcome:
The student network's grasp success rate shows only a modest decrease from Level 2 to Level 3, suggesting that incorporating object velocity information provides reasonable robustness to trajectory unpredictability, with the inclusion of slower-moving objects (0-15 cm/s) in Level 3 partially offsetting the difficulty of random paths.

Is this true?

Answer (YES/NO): NO